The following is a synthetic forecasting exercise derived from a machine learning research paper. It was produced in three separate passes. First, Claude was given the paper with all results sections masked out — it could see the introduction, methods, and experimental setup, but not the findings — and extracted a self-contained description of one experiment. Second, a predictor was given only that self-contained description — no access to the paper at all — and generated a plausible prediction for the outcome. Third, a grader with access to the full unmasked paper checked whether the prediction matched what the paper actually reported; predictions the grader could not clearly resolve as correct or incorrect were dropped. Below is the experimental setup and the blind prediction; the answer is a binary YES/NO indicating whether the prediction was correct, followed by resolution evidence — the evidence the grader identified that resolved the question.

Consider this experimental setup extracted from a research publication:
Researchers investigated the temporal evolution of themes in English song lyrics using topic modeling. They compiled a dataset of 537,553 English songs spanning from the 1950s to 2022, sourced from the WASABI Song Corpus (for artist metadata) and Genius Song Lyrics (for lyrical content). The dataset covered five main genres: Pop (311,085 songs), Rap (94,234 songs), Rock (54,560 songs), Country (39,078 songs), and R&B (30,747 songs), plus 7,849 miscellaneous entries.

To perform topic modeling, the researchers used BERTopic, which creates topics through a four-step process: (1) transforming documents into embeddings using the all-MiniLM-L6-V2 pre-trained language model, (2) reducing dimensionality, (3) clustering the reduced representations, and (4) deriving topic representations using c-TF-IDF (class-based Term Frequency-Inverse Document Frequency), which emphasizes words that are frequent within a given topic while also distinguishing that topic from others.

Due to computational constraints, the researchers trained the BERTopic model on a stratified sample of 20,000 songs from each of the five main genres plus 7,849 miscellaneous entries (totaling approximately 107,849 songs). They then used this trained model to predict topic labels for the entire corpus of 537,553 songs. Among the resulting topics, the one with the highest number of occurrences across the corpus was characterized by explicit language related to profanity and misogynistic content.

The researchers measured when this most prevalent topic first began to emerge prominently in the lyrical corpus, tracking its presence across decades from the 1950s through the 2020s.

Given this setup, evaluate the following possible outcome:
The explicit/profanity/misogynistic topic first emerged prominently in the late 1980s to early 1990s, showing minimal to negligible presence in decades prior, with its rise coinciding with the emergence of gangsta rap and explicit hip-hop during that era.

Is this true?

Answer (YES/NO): NO